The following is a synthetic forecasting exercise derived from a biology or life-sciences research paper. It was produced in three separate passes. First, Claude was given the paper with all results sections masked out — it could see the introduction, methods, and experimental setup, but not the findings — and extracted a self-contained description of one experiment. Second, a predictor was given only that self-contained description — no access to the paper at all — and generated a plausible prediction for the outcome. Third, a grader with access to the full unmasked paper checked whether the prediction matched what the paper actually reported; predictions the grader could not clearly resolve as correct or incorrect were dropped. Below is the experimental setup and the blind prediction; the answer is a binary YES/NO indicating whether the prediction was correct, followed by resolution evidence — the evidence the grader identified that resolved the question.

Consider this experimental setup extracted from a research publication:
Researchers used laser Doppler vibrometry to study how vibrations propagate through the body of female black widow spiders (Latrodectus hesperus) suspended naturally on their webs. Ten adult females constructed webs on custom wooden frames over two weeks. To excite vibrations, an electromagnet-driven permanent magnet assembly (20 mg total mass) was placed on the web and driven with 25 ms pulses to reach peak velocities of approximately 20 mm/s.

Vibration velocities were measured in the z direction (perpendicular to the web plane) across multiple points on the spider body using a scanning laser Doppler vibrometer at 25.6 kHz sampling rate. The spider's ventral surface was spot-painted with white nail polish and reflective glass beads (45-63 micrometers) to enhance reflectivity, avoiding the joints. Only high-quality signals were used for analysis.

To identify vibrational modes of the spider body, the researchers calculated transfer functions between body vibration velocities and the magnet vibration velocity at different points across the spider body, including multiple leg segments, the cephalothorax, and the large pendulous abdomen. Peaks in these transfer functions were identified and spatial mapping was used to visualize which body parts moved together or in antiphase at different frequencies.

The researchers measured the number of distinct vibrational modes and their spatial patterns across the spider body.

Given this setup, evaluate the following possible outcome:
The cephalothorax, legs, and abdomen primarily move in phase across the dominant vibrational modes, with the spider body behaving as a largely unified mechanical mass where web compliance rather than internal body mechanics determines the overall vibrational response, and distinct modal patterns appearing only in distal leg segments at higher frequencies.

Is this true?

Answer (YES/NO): NO